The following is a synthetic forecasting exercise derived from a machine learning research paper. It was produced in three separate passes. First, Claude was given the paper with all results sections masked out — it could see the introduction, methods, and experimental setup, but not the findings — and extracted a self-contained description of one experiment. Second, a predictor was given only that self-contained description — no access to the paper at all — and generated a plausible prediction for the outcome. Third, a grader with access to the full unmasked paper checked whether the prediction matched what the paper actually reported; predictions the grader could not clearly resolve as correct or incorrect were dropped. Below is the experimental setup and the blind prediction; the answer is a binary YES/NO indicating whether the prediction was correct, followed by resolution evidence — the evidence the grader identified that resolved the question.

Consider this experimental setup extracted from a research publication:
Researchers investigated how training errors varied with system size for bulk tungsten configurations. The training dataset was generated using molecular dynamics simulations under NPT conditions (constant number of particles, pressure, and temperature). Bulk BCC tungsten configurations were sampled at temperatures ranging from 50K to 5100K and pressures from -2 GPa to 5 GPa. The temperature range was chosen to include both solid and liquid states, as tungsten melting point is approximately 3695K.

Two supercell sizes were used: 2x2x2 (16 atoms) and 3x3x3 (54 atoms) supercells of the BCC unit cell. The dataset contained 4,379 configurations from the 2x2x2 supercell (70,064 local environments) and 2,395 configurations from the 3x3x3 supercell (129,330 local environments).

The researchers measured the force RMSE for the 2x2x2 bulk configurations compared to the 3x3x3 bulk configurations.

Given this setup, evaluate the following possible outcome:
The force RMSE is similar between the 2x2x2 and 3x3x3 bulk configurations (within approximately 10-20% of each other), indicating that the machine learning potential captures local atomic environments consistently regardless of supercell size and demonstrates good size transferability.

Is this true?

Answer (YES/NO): YES